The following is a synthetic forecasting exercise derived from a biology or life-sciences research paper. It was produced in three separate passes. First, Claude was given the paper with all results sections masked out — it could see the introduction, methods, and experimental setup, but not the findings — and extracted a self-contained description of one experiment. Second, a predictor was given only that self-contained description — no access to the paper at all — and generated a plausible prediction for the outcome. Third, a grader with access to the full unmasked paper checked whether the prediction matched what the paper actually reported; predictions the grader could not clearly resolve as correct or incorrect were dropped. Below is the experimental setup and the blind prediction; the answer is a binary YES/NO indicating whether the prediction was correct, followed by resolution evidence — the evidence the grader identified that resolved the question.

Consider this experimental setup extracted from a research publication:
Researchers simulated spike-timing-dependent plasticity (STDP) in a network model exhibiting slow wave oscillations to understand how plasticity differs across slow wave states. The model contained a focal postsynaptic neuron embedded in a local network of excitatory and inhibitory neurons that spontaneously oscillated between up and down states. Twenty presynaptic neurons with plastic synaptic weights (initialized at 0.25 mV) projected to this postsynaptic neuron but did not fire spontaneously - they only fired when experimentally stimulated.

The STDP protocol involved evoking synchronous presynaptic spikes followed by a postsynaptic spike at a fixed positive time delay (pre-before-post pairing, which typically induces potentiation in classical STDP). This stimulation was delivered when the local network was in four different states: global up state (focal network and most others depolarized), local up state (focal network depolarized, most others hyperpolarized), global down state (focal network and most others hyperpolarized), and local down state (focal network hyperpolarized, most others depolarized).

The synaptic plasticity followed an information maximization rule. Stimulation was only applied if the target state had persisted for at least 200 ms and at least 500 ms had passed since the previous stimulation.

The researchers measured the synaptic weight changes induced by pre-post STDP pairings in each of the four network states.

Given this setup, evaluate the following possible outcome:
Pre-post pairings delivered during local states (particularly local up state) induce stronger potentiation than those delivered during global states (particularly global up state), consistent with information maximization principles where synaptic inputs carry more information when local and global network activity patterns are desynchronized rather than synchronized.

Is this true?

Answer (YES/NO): NO